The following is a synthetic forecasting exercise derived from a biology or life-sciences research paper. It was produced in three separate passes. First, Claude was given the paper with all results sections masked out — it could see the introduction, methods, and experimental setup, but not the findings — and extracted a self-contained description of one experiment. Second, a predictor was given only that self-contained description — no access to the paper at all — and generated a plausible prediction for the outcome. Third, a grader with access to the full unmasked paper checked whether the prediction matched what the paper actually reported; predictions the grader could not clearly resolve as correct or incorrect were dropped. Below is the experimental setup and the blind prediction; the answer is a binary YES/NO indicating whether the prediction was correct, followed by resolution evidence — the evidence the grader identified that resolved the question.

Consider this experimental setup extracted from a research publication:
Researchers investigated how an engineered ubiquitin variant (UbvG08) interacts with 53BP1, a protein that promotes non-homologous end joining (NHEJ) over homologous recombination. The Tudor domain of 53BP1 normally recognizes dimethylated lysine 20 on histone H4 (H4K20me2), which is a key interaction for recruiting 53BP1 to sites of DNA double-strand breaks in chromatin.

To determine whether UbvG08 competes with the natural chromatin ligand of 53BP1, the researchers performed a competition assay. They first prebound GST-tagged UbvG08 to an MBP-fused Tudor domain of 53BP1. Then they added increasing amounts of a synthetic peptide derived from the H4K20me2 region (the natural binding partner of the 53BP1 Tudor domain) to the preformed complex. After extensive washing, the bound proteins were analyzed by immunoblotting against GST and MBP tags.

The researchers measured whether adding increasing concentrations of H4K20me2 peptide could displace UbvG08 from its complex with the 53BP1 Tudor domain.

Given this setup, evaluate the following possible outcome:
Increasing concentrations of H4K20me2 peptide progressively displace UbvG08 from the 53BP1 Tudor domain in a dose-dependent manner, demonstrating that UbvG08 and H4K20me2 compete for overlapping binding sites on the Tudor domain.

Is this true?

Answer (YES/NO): YES